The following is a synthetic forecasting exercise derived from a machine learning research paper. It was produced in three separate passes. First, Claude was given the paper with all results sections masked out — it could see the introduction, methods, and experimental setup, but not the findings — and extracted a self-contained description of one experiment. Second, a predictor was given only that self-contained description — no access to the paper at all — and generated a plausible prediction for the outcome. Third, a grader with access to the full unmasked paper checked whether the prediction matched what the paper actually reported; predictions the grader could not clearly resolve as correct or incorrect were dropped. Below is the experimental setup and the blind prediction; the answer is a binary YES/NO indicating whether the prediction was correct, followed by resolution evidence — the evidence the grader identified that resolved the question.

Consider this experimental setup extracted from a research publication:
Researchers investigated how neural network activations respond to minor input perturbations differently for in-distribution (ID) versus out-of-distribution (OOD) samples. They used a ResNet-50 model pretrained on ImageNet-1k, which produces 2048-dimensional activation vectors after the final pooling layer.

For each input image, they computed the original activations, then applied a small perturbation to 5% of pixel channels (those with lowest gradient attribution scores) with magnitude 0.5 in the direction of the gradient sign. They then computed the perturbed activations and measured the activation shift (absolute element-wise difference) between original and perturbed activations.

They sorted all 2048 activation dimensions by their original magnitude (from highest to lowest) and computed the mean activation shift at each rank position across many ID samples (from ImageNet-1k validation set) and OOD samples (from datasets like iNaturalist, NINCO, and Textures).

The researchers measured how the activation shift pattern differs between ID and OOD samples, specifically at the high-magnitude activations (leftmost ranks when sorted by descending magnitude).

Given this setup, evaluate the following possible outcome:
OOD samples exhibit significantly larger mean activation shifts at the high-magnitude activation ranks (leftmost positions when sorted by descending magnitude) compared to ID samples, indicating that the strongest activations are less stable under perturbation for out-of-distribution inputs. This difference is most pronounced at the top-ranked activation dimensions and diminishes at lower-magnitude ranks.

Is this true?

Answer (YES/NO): YES